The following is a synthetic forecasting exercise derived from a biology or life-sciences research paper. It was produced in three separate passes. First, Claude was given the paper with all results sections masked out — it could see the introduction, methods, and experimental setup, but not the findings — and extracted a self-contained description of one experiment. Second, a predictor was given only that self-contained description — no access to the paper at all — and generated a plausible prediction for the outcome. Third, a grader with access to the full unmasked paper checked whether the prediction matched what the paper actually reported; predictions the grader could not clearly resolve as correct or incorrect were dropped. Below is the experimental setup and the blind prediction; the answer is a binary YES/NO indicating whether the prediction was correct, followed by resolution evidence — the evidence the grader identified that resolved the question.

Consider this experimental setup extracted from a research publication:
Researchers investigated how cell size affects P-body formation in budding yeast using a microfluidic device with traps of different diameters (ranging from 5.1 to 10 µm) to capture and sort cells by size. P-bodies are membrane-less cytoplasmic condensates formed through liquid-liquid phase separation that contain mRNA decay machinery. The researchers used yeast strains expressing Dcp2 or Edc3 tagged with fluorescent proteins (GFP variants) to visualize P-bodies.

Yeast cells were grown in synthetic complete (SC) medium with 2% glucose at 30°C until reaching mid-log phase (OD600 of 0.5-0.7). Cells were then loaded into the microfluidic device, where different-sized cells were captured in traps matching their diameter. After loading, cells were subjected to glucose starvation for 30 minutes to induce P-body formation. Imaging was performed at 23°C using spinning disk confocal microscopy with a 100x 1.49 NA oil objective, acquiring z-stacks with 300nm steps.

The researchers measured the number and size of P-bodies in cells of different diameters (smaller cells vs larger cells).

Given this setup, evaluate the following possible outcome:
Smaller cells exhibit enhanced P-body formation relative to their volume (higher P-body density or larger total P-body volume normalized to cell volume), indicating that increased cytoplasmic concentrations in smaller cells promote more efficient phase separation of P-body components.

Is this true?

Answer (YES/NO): NO